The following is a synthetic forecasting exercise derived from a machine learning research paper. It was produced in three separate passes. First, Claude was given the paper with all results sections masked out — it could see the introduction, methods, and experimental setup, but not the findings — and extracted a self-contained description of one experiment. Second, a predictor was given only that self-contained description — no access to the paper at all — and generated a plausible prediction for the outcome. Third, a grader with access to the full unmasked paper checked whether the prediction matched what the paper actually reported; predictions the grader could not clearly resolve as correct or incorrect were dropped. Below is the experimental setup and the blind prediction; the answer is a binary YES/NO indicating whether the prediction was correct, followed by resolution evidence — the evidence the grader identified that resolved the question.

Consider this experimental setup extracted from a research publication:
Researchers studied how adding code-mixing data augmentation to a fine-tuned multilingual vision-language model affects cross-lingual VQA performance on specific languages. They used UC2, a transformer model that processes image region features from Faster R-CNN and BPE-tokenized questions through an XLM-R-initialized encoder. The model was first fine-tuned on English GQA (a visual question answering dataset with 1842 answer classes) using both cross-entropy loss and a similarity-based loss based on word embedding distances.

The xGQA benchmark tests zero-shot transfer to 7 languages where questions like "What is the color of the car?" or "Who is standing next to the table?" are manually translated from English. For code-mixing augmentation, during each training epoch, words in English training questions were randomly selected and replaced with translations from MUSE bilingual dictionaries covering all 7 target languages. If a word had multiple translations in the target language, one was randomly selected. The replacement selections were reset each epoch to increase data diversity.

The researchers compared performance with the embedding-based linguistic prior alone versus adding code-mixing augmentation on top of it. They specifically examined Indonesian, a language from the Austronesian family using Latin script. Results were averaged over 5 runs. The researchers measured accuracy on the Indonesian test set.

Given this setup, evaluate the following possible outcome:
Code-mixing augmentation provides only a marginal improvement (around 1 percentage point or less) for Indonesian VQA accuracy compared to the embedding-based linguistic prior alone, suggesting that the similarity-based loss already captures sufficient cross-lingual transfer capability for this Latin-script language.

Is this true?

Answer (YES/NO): NO